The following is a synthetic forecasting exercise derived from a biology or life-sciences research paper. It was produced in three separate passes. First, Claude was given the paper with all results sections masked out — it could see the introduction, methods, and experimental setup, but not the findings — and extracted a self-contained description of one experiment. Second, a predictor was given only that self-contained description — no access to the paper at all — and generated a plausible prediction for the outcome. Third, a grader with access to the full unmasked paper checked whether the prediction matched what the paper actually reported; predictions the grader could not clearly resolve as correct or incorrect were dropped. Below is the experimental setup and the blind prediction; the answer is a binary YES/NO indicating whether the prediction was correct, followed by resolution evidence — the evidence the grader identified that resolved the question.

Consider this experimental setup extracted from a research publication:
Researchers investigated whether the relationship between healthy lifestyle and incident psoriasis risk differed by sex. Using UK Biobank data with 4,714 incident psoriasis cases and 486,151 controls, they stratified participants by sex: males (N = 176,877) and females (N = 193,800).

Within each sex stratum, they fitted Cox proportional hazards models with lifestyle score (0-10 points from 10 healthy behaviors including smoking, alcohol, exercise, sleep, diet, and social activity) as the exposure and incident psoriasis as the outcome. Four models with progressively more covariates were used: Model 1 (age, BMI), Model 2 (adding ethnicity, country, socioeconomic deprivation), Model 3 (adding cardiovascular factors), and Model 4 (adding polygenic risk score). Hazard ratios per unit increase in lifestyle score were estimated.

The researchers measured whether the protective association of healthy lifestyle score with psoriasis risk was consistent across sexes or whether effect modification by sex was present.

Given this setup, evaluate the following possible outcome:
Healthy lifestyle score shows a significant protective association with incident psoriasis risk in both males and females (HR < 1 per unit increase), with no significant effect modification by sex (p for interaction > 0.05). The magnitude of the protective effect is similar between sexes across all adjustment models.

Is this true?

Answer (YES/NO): YES